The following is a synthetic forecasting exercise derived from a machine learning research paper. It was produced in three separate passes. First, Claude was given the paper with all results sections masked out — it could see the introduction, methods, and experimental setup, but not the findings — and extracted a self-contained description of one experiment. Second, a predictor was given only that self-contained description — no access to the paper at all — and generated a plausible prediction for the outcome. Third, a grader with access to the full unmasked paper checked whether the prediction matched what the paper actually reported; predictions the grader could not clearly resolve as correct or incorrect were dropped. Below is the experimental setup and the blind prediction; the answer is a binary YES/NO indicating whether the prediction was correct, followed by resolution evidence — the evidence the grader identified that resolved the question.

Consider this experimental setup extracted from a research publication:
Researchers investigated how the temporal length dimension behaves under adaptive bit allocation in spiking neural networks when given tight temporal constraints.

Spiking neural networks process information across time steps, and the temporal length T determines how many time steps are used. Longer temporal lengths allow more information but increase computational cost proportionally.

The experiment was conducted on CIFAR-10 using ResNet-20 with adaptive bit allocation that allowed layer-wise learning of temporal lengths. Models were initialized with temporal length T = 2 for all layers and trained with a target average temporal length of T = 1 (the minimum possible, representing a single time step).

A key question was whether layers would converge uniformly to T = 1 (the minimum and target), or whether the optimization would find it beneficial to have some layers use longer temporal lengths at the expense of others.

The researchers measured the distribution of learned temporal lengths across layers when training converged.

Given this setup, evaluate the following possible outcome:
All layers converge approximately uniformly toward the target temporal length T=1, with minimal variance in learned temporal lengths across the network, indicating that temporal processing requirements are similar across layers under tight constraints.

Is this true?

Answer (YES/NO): NO